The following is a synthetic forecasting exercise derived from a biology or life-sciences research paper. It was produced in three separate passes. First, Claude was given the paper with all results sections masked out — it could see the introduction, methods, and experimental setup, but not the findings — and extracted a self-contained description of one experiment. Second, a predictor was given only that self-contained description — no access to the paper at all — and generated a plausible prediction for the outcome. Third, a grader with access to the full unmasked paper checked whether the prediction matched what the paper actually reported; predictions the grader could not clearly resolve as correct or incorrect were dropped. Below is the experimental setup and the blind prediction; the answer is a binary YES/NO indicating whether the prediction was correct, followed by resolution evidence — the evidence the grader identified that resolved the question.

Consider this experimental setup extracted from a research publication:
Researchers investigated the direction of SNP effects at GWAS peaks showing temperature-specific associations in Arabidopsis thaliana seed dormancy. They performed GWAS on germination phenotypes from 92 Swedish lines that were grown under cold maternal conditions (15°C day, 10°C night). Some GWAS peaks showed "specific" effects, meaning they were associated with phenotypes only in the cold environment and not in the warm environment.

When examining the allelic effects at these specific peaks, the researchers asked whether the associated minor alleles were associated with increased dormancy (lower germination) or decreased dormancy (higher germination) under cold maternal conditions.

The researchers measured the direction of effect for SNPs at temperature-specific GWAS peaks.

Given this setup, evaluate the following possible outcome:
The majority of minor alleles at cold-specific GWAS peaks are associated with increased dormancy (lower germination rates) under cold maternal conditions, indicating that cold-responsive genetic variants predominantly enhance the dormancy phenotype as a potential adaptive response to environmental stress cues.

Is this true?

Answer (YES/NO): NO